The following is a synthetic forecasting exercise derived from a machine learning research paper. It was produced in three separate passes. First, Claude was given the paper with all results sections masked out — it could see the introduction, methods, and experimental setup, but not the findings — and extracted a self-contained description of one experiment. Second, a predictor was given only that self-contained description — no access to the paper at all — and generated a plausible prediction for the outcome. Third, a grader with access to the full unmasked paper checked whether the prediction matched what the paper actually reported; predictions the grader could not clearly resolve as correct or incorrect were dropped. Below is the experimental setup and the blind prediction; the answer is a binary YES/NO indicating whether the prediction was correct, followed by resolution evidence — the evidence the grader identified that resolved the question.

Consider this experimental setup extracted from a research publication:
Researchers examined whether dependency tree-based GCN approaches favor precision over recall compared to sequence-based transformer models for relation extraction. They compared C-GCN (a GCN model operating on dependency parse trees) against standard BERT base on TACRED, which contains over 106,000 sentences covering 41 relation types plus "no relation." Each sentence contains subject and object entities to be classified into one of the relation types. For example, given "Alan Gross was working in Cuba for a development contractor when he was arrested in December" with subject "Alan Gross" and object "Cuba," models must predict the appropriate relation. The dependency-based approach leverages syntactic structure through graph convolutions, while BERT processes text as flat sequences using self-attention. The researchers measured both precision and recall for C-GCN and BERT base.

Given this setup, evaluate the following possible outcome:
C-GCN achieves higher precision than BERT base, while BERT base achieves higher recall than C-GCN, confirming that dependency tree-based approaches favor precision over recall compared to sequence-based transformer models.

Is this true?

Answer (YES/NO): YES